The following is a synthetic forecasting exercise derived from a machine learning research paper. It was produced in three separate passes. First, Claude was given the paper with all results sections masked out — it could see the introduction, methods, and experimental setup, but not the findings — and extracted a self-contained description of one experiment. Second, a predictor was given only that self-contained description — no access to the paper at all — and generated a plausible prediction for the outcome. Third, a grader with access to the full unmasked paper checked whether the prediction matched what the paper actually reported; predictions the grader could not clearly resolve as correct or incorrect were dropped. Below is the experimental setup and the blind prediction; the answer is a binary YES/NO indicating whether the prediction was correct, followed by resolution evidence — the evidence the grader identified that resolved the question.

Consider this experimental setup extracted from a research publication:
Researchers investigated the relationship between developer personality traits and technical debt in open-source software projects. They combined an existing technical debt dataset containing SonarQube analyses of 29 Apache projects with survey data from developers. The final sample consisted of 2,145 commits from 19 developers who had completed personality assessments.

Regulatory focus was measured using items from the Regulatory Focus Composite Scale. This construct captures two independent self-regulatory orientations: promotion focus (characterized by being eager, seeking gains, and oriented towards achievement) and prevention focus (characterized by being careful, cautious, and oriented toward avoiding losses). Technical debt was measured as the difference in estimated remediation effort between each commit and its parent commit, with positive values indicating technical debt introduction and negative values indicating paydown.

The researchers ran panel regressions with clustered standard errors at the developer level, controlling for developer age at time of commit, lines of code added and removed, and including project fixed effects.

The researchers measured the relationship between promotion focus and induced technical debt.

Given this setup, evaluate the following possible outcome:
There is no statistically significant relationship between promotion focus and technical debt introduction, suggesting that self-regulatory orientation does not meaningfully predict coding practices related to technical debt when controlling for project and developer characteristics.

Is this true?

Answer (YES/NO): NO